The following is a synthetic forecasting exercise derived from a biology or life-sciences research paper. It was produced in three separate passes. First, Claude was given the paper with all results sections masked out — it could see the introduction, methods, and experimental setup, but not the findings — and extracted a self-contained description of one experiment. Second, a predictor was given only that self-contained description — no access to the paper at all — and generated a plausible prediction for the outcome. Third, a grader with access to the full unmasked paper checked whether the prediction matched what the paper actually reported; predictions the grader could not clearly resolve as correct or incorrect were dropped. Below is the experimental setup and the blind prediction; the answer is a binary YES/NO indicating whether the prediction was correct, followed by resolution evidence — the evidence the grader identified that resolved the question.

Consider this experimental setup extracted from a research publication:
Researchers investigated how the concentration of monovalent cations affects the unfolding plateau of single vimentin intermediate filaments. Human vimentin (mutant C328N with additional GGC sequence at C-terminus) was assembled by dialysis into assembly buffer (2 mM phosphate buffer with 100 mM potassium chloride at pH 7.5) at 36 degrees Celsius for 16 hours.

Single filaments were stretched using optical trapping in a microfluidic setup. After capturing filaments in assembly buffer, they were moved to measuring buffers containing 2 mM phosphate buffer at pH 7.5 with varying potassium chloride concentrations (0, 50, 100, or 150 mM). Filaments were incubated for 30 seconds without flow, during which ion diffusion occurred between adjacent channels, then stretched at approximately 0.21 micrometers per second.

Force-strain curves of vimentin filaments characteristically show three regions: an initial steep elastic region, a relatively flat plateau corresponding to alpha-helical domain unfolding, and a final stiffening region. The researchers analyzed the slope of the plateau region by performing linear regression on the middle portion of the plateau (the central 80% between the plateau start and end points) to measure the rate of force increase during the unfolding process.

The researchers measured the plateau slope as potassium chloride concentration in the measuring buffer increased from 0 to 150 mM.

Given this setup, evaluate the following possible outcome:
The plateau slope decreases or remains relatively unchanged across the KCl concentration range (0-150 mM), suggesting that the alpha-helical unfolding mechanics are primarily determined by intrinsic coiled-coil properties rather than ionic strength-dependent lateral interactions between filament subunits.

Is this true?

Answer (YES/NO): YES